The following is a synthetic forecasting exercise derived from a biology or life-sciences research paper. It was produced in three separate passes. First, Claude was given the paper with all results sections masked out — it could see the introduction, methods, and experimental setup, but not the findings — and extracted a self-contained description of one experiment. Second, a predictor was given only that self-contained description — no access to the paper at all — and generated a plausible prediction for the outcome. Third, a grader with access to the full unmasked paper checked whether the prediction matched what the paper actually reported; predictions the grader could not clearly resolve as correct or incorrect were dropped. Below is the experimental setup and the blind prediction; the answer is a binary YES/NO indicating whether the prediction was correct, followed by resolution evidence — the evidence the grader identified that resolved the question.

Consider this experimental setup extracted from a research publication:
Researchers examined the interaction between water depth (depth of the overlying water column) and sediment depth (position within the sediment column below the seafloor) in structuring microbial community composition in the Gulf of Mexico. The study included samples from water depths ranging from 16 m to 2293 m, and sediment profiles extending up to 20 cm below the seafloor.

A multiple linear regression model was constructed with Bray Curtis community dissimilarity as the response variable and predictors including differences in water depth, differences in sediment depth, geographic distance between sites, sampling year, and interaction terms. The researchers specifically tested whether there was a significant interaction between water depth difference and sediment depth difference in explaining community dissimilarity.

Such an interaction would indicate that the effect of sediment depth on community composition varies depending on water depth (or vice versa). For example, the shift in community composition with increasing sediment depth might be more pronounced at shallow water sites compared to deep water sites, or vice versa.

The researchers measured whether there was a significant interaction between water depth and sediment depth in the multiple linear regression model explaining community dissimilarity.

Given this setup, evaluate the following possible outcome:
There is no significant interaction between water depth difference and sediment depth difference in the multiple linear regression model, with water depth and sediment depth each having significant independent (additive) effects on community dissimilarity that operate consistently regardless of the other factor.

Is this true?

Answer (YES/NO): NO